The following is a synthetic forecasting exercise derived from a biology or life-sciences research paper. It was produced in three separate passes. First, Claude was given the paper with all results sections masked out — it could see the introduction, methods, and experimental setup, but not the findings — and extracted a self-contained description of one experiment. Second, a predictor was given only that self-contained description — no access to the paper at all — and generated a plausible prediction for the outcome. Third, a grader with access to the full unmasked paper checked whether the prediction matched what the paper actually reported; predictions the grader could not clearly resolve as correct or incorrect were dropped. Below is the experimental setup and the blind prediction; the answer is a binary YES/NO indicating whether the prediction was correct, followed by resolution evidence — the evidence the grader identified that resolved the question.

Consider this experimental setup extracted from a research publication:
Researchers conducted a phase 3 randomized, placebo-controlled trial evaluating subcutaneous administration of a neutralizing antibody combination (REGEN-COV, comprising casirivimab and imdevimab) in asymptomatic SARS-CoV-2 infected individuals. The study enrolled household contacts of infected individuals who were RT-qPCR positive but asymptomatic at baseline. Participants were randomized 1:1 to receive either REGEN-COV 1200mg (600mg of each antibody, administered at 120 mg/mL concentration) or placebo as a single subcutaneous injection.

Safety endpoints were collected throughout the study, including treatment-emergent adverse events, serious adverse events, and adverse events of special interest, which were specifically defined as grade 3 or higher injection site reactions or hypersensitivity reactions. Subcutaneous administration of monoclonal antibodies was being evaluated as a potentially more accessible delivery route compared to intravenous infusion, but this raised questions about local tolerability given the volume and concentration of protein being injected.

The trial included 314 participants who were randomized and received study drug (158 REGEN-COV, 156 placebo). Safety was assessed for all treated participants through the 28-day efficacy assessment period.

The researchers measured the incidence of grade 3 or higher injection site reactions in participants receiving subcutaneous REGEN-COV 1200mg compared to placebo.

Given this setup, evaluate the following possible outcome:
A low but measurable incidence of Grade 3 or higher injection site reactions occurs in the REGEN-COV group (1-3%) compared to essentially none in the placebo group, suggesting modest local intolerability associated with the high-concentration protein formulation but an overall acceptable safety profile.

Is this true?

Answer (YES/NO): NO